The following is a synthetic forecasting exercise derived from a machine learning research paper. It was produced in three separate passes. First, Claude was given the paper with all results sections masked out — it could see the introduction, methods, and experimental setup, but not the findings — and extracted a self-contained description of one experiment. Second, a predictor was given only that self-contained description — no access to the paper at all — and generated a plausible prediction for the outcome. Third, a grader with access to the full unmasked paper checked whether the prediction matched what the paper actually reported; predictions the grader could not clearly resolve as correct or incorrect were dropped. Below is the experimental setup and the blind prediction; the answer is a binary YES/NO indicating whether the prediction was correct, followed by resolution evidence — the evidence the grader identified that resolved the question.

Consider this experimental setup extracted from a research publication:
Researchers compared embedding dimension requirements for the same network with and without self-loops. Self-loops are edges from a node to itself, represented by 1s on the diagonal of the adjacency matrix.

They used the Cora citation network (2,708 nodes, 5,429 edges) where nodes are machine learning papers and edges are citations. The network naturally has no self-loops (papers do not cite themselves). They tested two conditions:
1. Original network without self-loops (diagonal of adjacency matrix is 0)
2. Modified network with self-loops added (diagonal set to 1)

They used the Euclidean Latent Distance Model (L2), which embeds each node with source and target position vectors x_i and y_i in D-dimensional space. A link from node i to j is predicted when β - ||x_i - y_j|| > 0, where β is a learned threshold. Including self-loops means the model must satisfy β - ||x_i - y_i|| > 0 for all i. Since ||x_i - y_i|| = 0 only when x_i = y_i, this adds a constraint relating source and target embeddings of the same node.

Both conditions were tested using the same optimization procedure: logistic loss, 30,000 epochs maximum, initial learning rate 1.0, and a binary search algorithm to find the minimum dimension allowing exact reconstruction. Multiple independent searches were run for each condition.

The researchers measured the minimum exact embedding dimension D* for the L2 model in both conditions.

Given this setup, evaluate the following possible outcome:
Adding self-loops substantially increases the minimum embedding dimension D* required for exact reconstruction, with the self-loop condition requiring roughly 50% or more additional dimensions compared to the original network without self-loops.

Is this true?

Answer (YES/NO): NO